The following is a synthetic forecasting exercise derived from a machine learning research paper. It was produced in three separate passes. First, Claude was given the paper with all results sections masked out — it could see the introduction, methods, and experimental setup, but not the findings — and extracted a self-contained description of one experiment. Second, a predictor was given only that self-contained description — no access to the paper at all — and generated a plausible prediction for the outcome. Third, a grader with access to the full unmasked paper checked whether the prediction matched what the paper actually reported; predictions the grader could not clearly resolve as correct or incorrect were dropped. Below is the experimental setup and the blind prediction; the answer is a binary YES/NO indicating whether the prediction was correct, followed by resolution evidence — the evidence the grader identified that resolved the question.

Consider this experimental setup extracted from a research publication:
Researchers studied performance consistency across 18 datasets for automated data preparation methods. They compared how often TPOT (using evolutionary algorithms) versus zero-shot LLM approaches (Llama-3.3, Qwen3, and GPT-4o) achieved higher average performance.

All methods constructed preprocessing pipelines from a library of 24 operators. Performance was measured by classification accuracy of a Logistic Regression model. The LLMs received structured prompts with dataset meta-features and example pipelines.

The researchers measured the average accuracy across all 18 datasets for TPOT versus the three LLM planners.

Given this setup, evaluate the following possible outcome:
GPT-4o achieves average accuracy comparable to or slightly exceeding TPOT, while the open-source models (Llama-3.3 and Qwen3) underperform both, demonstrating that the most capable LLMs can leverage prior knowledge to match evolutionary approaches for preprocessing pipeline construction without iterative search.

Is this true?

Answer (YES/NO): NO